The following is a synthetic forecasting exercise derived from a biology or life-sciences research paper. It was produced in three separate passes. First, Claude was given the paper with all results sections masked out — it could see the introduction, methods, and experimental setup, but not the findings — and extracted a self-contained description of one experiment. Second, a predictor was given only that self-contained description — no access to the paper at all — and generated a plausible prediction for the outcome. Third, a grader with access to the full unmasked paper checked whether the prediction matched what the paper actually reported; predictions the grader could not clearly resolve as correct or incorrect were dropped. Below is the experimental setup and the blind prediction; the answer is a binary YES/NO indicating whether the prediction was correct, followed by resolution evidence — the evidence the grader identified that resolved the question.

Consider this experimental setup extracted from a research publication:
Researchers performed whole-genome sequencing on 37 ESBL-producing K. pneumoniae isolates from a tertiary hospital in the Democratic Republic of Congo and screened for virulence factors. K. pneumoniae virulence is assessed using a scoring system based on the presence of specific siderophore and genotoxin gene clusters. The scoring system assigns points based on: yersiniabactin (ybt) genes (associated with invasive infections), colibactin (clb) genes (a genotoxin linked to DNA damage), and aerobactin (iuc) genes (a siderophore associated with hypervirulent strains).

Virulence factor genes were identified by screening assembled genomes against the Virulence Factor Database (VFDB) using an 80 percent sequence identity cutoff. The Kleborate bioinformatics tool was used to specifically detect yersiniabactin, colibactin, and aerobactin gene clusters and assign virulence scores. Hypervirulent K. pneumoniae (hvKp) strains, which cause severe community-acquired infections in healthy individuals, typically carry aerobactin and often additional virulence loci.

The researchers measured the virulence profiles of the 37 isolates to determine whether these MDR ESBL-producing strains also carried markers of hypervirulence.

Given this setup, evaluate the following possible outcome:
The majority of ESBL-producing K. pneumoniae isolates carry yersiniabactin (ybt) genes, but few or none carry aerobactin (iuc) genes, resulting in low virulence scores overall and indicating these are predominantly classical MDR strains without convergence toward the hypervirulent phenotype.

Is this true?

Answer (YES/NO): YES